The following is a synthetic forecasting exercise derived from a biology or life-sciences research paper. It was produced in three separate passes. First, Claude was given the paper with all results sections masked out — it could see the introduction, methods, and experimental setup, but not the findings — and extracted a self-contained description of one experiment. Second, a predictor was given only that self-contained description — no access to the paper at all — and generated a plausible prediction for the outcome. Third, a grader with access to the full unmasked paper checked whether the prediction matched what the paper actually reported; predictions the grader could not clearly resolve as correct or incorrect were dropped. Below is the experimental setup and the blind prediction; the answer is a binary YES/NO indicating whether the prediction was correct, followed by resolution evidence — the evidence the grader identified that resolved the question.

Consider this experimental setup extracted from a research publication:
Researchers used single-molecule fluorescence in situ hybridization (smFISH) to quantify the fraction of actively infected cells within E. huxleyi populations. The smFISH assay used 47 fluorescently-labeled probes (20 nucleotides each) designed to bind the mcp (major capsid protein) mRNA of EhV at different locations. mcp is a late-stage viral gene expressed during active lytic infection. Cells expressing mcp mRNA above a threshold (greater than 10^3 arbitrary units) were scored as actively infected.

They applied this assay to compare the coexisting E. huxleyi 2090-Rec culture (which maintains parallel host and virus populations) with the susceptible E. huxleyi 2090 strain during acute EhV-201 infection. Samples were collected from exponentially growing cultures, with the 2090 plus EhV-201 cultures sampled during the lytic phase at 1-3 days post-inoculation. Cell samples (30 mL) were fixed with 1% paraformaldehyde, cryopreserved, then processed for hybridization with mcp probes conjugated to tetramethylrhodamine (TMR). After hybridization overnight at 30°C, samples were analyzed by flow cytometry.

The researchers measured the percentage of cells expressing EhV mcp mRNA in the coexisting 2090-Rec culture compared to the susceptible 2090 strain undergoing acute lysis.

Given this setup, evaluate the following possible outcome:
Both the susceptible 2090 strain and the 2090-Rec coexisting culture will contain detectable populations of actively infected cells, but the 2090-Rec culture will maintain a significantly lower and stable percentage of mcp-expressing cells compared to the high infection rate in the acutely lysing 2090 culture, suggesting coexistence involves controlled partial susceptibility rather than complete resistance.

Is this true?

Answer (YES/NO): YES